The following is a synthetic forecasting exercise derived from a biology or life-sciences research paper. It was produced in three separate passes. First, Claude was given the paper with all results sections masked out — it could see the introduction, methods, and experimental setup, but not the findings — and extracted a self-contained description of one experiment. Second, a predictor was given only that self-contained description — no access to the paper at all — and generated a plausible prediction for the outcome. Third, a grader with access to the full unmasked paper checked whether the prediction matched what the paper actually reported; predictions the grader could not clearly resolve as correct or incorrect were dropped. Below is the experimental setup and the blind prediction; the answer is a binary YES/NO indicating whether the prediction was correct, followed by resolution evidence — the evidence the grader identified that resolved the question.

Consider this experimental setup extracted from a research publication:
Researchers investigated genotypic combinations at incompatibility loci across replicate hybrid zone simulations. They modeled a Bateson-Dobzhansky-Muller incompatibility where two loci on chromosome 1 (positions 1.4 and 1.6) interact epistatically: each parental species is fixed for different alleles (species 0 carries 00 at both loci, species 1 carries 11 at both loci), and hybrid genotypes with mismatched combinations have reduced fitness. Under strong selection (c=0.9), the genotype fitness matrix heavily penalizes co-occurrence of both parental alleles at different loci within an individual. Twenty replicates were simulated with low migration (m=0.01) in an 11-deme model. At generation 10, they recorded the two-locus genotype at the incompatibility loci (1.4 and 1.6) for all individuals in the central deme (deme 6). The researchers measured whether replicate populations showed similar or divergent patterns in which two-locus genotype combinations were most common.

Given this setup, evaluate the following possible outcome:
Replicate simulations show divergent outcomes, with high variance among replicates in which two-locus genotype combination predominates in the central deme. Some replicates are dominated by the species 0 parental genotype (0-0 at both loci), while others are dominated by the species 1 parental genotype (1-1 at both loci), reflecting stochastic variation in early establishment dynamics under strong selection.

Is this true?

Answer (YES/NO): YES